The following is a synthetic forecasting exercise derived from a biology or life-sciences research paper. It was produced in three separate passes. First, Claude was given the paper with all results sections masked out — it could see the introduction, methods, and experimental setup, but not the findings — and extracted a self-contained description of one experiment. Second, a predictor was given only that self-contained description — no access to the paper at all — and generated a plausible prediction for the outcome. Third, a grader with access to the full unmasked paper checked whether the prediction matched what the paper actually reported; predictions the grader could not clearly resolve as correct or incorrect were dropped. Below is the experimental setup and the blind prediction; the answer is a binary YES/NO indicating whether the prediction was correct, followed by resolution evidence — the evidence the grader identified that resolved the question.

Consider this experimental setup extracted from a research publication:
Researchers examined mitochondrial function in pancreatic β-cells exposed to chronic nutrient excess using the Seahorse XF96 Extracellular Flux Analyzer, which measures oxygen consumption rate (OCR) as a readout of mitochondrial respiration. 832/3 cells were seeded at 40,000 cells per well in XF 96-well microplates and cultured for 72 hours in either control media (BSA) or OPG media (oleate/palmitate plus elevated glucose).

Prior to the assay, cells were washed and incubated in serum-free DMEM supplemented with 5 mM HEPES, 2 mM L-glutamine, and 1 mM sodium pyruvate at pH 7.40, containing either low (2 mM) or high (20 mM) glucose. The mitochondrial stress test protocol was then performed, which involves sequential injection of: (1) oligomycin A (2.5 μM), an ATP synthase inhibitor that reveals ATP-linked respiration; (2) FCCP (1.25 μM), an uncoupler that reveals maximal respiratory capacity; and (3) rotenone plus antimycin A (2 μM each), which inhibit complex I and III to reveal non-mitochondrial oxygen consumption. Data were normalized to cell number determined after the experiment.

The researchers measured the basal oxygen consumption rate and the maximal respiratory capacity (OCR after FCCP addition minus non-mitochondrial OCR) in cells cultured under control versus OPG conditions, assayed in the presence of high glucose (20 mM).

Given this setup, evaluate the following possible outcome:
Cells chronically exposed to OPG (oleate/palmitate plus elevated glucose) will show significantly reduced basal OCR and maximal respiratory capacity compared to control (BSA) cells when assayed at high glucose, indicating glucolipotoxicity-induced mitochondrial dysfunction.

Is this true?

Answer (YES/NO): YES